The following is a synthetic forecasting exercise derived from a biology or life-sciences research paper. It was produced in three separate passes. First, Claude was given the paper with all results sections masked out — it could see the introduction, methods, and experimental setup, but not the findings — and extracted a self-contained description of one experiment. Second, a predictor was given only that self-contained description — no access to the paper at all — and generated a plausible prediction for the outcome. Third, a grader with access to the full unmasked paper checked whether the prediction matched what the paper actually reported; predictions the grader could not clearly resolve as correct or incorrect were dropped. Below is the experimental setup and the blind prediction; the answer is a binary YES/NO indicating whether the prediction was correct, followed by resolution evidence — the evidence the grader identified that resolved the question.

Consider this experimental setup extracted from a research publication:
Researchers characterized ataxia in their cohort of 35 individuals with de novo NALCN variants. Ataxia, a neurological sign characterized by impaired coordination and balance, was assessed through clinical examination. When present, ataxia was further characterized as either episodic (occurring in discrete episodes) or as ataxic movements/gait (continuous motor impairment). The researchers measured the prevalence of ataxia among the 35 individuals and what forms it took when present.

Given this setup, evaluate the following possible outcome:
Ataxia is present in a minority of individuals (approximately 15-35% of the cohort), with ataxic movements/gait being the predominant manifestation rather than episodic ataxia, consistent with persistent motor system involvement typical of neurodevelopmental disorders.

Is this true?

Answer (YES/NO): YES